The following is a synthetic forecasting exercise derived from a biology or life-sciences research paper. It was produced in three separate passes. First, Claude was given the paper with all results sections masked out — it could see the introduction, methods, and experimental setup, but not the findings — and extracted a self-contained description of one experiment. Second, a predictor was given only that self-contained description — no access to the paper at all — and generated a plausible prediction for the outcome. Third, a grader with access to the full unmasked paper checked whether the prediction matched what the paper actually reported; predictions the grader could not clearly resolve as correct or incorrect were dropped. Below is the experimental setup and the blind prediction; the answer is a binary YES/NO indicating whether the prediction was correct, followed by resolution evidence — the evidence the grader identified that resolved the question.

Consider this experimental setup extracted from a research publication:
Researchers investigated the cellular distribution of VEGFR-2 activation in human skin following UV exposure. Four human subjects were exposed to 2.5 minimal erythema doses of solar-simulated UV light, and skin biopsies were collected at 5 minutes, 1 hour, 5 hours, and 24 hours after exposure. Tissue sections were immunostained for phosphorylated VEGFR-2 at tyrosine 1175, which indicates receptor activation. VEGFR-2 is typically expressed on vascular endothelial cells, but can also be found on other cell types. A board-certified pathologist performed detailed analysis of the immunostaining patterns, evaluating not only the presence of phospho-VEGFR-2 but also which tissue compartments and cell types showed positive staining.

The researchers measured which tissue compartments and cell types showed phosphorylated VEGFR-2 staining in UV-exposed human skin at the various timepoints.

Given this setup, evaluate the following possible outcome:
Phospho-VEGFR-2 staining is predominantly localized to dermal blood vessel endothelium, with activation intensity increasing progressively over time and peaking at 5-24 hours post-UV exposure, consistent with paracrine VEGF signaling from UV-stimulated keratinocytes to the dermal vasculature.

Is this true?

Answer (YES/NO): NO